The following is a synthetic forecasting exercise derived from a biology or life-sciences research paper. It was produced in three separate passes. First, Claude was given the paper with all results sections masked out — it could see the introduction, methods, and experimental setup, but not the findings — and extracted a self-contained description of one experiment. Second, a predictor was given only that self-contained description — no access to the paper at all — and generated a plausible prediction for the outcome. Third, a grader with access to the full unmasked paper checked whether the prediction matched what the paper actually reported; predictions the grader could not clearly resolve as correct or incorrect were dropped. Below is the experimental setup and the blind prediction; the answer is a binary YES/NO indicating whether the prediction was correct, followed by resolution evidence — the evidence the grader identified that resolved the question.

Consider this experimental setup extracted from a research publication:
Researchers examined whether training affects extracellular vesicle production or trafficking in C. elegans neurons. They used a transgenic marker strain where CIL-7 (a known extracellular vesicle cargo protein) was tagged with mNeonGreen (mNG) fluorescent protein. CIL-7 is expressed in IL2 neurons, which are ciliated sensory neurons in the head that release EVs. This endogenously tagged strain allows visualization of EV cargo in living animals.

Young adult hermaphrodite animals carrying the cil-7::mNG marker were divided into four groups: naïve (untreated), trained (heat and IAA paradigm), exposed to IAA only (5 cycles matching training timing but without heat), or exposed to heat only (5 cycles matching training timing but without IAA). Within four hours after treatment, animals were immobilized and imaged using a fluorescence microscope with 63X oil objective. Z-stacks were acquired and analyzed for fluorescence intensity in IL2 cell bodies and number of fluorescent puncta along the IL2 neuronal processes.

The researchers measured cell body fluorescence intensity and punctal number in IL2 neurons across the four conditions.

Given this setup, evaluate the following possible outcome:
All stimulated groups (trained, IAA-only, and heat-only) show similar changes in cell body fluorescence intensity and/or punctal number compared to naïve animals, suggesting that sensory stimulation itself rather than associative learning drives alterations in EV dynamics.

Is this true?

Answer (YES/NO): NO